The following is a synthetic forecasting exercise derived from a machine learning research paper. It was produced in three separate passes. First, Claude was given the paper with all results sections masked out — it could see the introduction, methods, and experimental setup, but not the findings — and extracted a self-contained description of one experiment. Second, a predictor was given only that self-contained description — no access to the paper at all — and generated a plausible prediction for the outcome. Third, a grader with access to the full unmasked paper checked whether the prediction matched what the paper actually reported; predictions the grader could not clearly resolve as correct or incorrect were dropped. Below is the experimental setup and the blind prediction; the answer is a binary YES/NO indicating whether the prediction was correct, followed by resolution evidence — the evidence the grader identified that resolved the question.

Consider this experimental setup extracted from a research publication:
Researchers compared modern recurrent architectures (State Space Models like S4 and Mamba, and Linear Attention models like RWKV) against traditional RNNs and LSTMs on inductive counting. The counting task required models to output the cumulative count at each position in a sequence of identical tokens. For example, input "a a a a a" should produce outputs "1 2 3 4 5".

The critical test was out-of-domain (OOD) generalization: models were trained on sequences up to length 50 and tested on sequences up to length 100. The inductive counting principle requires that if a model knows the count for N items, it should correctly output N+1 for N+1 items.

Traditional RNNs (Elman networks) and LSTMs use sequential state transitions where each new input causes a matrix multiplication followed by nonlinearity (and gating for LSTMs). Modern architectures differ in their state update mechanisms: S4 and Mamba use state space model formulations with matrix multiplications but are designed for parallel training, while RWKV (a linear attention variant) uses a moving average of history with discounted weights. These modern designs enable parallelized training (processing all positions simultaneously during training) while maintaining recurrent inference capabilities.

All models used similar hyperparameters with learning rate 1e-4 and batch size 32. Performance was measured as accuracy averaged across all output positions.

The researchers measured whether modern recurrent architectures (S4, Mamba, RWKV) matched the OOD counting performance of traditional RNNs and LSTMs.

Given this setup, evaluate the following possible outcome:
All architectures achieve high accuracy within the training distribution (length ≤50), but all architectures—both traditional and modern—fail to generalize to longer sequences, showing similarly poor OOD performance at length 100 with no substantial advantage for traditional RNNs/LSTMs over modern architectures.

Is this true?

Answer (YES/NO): NO